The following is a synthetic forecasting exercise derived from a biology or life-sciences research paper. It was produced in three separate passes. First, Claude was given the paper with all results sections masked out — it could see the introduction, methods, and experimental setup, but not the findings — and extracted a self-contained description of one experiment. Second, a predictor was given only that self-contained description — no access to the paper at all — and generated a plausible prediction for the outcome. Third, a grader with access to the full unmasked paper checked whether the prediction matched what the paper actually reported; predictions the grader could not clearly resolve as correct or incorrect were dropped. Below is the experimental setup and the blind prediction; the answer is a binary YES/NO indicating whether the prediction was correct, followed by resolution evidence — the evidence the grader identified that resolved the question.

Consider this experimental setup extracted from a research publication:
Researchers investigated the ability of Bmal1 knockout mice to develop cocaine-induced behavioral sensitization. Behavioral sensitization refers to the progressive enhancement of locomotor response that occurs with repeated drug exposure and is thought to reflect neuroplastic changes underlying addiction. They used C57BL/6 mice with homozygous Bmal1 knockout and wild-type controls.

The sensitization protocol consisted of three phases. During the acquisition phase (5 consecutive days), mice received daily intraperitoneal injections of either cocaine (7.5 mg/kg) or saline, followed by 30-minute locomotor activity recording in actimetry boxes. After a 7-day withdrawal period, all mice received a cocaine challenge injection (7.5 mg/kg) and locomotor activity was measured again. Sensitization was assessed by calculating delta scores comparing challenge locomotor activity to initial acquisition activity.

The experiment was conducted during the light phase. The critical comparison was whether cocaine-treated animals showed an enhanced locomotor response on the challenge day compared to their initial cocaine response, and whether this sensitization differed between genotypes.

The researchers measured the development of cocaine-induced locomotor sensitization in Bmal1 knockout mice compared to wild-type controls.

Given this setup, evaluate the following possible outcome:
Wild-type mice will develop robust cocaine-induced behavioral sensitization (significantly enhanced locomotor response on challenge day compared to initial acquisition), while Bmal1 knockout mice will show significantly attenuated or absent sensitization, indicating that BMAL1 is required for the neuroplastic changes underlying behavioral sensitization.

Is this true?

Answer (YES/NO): NO